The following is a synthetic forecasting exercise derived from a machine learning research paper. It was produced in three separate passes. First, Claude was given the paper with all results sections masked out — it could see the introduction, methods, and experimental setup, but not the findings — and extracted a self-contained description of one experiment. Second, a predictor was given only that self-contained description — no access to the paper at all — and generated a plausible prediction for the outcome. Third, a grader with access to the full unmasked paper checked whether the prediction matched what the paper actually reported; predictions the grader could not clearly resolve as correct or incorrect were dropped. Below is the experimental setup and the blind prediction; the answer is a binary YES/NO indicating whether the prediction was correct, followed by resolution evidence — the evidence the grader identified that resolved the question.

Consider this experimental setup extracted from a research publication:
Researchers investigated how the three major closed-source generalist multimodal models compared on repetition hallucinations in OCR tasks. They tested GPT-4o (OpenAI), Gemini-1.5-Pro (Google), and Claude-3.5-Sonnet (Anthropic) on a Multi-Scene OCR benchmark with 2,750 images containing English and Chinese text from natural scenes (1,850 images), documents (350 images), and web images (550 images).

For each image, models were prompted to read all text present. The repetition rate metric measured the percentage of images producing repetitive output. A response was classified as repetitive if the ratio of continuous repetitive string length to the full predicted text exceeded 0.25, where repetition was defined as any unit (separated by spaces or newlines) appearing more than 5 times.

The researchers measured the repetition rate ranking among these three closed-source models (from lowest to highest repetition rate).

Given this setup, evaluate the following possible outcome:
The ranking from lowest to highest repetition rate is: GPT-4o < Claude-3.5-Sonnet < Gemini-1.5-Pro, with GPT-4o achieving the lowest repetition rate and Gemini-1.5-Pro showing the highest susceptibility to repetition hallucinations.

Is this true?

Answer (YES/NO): NO